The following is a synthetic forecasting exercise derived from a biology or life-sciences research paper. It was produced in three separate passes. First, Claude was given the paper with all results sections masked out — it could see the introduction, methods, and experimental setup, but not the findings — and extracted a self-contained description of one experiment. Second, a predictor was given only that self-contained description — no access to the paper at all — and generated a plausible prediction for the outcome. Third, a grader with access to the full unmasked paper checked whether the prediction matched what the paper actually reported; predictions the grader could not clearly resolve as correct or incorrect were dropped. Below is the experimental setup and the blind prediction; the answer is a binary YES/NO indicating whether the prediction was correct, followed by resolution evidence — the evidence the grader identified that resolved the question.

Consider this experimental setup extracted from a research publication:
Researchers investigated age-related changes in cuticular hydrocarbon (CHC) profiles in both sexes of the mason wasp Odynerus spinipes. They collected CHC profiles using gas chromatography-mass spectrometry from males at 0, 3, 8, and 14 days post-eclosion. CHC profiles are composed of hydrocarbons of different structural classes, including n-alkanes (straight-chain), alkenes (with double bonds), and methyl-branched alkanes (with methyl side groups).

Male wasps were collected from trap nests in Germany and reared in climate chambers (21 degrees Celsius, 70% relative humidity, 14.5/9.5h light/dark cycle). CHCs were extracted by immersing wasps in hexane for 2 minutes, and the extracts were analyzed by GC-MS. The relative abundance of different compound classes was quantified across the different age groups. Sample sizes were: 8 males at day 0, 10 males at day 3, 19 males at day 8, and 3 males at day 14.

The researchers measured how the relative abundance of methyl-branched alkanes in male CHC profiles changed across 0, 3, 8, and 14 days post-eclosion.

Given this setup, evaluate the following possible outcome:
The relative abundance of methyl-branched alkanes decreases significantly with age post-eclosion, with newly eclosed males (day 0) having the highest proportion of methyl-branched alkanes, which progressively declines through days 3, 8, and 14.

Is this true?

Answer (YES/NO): NO